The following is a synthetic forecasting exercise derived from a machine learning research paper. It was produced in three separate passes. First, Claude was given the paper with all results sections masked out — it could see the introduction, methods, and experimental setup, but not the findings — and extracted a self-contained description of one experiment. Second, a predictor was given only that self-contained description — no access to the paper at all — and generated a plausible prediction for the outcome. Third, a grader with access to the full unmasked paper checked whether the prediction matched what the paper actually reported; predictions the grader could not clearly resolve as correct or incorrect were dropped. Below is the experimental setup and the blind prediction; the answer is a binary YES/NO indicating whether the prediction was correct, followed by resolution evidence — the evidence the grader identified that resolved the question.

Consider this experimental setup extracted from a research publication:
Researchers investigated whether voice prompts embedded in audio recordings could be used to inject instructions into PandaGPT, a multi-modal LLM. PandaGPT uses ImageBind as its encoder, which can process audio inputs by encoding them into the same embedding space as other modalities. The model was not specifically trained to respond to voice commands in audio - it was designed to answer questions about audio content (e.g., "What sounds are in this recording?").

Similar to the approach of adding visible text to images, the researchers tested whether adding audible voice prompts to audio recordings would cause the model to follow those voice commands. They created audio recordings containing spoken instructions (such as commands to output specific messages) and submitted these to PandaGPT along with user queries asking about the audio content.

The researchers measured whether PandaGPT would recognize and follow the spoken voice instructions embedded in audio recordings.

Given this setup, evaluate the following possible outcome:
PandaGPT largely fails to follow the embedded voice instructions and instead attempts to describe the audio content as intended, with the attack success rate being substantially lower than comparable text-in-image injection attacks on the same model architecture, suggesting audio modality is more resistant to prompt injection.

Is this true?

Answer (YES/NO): YES